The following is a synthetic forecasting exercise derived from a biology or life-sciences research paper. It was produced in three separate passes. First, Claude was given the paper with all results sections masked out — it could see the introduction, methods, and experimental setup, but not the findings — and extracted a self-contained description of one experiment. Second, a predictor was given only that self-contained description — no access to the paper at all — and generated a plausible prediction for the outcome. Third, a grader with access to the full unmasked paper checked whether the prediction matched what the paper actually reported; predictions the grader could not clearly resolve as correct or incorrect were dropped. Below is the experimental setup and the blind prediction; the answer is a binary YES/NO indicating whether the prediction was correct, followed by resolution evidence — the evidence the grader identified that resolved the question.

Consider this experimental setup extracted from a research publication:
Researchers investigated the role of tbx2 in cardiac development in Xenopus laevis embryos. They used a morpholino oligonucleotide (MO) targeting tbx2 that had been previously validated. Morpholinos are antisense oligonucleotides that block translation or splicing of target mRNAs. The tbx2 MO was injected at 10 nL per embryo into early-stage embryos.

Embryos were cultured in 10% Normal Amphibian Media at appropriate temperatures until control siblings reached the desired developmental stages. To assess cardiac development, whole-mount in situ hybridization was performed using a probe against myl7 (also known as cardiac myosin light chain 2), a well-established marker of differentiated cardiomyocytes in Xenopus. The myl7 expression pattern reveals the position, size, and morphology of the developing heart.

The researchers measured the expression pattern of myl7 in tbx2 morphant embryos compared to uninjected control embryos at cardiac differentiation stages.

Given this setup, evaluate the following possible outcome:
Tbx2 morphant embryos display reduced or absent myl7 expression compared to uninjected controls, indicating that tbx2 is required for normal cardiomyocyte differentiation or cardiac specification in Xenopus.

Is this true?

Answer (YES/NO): NO